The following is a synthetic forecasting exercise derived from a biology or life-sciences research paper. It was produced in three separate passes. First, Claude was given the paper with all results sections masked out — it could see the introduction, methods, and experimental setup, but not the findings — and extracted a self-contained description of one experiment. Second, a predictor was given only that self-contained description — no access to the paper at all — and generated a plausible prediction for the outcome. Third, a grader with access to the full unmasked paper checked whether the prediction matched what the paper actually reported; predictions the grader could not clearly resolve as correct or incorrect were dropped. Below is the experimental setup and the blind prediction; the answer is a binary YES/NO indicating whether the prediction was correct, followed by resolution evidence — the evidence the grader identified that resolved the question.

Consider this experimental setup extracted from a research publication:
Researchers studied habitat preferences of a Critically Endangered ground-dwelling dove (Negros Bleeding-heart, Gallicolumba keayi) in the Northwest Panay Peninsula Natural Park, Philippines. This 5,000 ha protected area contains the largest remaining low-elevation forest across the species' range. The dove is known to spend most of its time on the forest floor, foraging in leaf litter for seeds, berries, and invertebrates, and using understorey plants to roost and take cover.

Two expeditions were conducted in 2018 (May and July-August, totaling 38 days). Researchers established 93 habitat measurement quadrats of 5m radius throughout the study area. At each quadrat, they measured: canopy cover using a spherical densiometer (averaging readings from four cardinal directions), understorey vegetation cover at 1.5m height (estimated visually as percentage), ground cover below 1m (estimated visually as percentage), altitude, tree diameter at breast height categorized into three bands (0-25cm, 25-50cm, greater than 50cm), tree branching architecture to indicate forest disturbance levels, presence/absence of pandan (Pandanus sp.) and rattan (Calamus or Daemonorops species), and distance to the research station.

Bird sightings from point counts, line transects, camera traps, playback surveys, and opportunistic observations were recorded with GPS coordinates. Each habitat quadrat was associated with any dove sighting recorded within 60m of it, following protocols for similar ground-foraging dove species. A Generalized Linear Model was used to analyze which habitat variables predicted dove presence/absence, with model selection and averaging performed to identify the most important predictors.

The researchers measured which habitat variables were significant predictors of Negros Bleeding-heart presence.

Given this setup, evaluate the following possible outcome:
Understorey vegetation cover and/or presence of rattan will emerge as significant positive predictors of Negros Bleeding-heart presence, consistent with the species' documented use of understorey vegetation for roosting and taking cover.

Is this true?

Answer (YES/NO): YES